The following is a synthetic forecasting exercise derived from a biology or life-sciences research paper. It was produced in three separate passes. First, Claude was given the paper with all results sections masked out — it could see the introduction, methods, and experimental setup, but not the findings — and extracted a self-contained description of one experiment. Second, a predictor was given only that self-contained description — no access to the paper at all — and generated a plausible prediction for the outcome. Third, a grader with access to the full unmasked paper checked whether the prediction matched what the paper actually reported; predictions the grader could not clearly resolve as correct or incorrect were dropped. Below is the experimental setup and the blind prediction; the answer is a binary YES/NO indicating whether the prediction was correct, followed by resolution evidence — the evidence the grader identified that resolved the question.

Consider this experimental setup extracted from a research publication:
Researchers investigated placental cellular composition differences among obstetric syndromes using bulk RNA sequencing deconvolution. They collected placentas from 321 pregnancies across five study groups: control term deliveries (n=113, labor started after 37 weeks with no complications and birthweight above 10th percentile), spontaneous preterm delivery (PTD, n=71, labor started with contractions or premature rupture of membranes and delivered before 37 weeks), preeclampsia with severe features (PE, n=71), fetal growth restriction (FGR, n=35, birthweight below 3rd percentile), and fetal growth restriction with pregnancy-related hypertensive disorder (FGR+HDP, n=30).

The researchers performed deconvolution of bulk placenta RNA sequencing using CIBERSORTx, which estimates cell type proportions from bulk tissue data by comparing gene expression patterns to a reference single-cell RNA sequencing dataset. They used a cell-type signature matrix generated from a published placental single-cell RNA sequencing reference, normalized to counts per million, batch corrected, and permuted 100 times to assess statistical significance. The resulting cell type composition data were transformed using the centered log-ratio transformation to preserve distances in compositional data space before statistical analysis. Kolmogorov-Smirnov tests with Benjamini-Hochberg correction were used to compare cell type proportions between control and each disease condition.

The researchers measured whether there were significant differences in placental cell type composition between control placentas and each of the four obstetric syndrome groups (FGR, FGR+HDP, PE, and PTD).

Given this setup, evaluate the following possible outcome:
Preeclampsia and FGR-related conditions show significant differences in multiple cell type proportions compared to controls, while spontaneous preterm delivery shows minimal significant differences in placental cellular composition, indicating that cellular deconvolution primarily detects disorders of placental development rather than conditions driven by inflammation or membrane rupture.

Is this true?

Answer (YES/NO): NO